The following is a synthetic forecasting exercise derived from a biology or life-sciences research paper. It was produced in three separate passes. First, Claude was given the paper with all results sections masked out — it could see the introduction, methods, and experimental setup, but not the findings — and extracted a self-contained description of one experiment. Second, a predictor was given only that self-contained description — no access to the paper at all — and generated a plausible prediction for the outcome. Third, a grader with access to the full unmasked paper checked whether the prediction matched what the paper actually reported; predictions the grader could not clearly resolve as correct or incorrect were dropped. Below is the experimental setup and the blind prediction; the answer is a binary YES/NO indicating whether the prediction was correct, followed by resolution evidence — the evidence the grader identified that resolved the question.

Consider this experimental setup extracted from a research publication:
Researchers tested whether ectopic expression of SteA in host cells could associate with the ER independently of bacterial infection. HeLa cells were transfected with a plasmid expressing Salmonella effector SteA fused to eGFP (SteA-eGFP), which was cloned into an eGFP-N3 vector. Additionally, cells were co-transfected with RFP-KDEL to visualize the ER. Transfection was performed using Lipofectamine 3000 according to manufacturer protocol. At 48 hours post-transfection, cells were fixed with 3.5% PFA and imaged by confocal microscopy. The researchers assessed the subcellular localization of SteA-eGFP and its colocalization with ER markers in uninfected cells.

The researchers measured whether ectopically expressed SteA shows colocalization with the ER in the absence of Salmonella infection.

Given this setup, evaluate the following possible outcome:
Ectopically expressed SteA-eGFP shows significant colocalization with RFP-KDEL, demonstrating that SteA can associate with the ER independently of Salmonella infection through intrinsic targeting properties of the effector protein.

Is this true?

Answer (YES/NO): YES